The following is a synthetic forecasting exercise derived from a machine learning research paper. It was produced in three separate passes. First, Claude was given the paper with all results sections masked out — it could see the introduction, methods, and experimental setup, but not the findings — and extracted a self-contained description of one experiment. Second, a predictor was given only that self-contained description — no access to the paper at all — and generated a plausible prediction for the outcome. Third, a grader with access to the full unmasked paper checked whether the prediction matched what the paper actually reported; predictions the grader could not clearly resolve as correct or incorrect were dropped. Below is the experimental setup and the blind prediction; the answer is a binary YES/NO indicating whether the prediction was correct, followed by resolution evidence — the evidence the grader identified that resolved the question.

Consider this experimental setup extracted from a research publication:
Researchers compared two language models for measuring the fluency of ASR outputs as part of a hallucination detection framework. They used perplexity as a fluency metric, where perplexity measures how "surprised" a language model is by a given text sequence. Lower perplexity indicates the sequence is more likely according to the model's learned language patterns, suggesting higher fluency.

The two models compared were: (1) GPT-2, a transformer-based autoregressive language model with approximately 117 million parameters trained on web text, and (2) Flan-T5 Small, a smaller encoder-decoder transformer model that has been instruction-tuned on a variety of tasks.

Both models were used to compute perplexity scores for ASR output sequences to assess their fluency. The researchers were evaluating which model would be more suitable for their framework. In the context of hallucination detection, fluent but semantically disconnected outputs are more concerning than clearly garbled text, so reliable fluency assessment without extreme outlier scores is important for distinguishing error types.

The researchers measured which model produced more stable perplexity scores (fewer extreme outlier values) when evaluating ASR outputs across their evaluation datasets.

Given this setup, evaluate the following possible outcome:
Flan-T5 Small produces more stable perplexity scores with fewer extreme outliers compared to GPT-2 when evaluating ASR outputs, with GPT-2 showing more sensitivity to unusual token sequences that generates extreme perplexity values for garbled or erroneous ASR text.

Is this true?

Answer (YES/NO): YES